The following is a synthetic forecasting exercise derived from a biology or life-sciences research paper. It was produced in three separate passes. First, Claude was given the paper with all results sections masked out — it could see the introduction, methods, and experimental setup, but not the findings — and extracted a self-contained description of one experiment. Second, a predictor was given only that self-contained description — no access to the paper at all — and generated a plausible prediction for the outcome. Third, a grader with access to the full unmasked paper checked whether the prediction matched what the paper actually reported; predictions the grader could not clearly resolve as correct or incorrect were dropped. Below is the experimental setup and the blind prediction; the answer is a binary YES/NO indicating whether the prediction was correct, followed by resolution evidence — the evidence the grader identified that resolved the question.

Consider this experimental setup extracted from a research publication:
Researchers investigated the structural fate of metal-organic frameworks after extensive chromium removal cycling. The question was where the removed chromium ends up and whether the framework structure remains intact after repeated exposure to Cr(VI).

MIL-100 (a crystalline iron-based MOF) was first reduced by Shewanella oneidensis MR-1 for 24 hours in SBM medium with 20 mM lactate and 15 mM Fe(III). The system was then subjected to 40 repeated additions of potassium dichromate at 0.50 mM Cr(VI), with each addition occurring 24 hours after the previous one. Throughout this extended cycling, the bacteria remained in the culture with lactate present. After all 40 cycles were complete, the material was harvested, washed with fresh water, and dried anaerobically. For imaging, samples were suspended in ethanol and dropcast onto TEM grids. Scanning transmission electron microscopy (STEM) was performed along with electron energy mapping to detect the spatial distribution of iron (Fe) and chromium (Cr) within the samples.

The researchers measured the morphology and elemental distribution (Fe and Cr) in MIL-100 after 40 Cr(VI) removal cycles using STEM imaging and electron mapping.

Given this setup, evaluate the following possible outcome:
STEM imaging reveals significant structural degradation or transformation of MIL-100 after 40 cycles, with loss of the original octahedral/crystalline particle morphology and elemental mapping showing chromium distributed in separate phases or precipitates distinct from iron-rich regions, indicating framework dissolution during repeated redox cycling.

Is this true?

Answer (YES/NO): NO